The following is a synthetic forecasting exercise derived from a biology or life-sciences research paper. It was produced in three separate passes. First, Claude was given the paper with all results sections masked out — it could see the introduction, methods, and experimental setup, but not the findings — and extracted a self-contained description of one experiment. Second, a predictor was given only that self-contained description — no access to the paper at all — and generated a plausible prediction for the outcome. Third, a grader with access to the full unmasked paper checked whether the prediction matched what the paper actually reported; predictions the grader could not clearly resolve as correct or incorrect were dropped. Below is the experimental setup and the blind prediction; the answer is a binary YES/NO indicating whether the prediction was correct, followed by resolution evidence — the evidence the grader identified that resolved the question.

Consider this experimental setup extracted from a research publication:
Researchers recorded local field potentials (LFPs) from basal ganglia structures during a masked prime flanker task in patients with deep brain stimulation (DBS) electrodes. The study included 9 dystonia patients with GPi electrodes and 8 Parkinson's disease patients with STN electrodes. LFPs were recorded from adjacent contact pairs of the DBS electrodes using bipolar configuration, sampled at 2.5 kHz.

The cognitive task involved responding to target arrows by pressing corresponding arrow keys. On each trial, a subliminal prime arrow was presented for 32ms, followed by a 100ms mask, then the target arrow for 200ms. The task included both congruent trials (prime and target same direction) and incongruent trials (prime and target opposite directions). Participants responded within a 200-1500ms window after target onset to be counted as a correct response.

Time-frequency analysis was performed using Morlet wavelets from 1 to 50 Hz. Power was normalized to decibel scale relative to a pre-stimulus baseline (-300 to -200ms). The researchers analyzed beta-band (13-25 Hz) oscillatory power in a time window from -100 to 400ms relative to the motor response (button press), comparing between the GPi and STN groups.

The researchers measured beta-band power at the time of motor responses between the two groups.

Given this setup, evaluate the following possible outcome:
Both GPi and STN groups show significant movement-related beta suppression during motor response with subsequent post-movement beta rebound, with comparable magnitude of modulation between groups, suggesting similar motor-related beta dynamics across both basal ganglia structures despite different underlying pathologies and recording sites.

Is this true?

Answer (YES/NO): NO